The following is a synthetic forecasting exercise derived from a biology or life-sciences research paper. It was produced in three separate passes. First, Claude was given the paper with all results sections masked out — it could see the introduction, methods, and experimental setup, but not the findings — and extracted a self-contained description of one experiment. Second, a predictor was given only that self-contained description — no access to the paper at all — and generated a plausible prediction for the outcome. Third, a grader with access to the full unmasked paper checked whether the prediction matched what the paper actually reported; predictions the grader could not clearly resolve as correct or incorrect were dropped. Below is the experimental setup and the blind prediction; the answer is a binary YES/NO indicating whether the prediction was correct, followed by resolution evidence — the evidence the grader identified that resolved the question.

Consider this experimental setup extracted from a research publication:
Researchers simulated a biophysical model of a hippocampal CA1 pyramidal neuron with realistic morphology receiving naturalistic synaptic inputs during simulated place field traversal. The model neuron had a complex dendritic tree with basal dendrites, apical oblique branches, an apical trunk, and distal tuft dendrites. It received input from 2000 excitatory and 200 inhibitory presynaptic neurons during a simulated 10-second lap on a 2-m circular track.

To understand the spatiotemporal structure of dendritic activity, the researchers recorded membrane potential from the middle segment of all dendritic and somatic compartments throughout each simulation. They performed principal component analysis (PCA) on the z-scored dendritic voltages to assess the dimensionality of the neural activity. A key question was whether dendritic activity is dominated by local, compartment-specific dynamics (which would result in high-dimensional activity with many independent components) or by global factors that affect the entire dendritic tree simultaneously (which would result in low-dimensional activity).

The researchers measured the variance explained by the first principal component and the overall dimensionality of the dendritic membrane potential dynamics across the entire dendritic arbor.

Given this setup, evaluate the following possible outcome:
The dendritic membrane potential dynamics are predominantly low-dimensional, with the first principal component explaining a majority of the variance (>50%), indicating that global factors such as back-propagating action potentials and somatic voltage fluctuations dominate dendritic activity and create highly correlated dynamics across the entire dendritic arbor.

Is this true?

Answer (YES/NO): YES